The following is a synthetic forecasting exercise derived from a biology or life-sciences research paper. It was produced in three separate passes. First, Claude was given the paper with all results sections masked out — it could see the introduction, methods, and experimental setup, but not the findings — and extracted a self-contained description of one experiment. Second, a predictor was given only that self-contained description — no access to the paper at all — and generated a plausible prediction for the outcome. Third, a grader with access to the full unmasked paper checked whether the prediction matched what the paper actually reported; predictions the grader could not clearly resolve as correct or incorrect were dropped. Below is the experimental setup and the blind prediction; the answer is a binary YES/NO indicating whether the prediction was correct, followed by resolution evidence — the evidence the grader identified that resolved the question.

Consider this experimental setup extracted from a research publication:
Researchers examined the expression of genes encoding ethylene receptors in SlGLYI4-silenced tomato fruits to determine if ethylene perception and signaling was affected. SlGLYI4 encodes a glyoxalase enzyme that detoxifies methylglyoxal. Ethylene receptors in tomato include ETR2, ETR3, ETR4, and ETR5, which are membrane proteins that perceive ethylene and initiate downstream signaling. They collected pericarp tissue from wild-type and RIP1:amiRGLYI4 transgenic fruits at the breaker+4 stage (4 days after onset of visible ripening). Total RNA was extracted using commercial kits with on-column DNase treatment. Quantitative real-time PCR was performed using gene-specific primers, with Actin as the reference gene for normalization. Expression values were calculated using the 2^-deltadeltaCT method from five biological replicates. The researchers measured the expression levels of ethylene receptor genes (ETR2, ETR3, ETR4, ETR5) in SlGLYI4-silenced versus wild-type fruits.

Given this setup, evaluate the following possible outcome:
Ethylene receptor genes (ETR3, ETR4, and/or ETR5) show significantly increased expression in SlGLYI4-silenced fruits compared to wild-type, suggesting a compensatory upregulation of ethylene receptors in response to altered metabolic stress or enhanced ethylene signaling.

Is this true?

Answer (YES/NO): NO